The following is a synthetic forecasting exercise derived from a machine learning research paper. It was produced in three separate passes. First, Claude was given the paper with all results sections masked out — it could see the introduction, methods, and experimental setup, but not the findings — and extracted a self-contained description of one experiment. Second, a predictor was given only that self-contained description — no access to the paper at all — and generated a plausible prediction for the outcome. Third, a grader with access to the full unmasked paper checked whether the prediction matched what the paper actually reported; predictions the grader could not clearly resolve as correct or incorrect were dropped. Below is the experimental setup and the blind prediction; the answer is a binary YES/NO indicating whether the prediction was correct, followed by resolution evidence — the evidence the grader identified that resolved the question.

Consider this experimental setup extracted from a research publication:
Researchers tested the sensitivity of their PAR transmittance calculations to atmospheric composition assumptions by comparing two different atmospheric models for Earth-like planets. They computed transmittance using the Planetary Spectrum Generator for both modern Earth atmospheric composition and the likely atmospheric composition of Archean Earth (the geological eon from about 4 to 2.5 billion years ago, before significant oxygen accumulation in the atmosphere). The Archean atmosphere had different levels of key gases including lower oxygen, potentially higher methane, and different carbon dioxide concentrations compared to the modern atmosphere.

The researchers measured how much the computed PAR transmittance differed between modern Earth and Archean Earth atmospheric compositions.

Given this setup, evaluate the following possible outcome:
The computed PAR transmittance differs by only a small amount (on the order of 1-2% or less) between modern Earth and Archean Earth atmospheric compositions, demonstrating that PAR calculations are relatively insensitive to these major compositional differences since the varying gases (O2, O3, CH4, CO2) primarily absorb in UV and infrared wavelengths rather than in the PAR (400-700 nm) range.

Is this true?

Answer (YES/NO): NO